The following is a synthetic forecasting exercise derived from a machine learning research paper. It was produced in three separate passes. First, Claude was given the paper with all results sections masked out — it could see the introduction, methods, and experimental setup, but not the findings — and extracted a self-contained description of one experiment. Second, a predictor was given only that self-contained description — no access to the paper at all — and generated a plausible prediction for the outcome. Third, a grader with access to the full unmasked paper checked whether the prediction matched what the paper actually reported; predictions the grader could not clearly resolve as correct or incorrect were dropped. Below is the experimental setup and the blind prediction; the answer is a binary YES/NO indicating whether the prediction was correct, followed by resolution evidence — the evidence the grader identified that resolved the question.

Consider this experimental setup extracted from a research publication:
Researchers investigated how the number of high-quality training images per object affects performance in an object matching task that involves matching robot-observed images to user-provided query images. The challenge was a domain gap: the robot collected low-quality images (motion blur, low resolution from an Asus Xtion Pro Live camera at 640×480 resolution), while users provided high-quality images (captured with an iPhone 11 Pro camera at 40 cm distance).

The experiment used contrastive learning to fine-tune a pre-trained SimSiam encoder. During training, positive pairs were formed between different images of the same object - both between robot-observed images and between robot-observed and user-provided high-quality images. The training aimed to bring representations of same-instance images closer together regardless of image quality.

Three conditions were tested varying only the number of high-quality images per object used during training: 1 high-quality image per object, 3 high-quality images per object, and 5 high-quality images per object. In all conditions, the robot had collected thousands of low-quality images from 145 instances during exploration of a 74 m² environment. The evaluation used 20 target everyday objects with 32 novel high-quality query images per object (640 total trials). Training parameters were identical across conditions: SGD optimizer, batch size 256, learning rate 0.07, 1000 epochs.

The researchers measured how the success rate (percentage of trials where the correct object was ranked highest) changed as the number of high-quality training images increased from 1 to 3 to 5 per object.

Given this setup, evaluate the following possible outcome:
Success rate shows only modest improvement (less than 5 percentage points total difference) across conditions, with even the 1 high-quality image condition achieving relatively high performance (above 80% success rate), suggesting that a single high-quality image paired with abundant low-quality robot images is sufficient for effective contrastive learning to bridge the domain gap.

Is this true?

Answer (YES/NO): NO